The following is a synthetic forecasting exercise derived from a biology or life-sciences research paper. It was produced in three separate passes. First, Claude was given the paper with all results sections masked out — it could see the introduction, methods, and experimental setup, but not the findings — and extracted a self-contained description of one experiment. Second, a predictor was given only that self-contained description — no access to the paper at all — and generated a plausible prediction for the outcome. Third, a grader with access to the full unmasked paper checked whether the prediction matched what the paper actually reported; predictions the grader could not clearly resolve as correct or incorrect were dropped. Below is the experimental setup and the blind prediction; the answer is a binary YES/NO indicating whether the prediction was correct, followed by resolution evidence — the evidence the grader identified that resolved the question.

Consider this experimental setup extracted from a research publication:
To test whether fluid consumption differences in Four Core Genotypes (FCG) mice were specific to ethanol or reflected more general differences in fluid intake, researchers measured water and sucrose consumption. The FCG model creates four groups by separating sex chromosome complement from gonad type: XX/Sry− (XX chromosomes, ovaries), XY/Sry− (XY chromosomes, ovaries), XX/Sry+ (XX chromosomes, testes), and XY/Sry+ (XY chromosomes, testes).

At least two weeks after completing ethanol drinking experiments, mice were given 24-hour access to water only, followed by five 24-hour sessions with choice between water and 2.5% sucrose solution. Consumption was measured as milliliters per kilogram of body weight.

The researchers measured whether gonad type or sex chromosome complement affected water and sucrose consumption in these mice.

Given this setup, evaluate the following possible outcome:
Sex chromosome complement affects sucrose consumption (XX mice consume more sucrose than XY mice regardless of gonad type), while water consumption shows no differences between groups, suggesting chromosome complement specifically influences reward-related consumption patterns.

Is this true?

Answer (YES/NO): NO